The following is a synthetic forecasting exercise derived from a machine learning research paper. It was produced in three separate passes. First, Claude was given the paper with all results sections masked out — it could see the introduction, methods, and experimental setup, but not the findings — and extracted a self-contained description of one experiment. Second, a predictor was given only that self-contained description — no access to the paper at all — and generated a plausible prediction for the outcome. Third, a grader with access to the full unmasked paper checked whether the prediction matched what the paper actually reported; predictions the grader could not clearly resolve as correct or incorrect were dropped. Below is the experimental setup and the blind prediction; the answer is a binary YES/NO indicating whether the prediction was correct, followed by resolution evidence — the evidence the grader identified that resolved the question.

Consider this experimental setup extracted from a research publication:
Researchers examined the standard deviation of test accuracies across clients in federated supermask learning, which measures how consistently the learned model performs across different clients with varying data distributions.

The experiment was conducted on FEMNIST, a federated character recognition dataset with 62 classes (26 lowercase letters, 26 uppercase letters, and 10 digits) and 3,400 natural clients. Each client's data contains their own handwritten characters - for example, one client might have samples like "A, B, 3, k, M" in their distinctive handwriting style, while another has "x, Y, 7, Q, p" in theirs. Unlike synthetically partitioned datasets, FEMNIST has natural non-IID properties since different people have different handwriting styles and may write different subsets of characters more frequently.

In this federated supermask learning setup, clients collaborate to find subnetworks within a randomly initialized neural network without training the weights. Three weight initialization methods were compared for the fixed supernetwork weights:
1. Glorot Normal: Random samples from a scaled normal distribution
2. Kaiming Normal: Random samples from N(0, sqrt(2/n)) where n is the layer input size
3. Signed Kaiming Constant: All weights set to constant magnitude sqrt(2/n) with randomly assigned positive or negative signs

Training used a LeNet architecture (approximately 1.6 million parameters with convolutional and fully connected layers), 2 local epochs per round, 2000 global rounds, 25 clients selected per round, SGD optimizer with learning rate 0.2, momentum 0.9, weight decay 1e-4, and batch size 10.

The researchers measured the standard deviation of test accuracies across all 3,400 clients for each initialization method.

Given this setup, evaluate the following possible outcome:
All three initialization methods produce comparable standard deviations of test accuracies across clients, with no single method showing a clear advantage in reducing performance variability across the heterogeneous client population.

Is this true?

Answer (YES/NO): NO